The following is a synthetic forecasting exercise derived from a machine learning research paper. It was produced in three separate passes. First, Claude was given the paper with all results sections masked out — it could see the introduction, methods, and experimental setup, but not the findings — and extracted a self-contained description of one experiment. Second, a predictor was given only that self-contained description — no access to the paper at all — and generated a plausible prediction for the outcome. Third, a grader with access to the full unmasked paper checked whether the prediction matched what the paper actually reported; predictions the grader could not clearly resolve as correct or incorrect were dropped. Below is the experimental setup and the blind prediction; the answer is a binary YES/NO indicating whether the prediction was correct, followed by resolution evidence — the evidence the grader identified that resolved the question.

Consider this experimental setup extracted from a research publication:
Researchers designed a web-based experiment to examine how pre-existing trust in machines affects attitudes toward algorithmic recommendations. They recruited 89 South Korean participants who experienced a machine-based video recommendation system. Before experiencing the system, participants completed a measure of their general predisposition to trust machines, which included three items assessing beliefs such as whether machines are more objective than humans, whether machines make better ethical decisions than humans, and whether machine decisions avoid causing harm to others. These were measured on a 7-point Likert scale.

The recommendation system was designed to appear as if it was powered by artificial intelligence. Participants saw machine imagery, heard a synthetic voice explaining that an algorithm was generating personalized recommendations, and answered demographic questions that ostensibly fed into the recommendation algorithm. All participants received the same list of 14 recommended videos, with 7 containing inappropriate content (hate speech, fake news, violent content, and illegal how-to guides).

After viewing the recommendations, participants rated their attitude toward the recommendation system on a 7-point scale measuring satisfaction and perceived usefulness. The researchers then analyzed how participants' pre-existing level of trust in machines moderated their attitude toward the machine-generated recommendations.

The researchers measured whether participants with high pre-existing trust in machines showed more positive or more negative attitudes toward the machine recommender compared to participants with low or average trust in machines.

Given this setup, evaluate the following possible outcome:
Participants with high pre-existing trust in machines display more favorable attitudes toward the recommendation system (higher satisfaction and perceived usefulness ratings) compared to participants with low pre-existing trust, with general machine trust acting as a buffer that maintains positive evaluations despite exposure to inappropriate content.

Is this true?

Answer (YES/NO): NO